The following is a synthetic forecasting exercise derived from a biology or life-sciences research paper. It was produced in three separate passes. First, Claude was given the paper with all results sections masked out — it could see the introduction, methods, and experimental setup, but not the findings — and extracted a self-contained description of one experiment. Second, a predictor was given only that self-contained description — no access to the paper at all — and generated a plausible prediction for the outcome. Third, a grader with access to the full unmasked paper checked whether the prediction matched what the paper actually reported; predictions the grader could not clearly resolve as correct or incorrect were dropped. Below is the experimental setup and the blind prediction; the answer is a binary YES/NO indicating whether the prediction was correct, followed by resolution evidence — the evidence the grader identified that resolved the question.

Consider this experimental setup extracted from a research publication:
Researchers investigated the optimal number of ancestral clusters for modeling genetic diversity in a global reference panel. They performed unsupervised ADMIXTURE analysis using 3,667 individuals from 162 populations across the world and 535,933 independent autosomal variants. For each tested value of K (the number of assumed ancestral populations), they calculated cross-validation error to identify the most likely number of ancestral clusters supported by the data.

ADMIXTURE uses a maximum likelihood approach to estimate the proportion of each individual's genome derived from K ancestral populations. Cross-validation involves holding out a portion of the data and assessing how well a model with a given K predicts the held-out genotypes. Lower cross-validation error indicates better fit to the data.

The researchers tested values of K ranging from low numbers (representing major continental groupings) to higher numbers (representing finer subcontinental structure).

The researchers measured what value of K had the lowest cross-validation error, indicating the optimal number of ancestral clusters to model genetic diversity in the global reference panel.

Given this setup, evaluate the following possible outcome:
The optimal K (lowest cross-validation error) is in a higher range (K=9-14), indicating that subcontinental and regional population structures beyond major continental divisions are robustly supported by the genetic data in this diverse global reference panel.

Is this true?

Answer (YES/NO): YES